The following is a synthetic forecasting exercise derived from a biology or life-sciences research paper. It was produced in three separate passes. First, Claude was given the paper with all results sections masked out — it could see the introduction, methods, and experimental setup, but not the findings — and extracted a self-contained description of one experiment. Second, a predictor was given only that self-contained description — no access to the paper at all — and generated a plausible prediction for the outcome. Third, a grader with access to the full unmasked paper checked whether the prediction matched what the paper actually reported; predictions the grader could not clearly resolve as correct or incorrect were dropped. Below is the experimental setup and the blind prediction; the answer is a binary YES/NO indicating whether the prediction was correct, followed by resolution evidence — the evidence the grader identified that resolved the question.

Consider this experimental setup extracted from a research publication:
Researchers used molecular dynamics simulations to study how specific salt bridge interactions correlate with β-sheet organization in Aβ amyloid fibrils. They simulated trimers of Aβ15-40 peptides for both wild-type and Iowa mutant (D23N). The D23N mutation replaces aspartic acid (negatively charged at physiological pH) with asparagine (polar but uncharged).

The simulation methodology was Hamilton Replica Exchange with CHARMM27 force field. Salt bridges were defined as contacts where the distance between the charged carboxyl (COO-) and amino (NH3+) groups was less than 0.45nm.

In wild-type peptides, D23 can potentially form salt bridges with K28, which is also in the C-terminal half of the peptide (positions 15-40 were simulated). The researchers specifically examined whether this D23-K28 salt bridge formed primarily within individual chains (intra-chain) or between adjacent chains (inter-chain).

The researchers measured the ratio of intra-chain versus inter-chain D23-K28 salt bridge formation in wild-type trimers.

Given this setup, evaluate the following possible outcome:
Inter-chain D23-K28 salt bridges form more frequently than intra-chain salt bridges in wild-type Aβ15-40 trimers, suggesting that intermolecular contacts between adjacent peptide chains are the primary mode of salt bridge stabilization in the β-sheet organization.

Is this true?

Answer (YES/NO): NO